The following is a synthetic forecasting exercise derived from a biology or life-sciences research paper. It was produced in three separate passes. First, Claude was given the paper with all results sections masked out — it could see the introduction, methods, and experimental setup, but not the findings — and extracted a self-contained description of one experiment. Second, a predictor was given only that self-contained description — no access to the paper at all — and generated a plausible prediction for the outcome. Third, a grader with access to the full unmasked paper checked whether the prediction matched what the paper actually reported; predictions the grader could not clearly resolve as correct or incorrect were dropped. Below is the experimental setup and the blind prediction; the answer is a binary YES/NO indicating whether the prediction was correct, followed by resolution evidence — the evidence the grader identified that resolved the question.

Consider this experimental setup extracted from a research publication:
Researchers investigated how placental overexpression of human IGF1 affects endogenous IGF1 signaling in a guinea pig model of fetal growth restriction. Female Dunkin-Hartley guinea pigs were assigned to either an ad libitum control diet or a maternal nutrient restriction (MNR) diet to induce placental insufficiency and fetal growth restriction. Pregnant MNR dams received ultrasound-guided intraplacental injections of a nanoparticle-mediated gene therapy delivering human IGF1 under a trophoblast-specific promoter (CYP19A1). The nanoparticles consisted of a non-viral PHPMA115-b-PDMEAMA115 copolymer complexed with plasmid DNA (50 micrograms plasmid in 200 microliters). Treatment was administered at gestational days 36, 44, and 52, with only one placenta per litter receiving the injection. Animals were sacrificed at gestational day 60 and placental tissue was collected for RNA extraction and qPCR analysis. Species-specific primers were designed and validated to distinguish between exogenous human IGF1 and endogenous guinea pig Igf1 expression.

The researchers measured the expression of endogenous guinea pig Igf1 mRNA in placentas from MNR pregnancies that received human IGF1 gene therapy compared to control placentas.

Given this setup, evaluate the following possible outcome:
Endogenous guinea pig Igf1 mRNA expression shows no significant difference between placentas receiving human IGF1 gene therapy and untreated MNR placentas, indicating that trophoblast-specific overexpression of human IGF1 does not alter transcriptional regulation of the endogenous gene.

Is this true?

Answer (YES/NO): NO